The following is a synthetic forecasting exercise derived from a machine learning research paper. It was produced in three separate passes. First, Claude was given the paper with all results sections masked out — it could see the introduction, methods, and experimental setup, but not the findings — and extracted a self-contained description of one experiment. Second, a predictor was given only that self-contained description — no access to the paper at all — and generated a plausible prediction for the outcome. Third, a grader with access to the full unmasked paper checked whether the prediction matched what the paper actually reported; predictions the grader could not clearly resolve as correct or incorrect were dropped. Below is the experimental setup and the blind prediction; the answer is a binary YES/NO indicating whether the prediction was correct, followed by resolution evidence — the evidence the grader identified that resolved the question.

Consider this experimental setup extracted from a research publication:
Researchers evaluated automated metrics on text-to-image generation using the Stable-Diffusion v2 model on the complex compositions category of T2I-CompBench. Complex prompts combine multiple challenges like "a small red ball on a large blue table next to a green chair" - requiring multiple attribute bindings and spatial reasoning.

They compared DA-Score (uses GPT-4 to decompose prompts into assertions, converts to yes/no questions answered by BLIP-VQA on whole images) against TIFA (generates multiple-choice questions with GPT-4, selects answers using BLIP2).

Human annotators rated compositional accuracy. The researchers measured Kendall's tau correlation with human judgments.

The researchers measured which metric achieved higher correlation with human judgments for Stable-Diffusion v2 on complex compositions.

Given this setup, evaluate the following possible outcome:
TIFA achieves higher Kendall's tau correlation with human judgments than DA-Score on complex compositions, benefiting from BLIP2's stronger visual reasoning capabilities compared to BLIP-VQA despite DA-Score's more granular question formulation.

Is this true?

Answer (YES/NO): YES